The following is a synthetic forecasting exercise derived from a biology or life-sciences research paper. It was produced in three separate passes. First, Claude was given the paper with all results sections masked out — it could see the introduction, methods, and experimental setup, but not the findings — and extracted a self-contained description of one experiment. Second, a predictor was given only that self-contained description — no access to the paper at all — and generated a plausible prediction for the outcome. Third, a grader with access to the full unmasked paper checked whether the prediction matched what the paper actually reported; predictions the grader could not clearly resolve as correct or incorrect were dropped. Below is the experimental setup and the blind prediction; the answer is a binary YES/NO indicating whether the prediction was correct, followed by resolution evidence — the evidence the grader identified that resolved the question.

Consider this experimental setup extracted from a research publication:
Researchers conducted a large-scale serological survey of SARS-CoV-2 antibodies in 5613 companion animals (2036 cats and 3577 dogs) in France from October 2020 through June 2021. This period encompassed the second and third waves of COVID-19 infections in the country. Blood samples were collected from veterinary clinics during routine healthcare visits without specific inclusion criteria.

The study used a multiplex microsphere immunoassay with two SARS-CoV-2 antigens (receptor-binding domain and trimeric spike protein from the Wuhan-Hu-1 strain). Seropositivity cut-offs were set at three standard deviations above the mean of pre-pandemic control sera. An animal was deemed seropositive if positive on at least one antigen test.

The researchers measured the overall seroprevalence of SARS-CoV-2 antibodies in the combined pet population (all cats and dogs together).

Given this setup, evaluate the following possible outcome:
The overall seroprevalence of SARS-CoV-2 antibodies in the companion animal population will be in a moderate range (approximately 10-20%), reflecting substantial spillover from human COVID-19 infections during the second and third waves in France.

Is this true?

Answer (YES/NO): NO